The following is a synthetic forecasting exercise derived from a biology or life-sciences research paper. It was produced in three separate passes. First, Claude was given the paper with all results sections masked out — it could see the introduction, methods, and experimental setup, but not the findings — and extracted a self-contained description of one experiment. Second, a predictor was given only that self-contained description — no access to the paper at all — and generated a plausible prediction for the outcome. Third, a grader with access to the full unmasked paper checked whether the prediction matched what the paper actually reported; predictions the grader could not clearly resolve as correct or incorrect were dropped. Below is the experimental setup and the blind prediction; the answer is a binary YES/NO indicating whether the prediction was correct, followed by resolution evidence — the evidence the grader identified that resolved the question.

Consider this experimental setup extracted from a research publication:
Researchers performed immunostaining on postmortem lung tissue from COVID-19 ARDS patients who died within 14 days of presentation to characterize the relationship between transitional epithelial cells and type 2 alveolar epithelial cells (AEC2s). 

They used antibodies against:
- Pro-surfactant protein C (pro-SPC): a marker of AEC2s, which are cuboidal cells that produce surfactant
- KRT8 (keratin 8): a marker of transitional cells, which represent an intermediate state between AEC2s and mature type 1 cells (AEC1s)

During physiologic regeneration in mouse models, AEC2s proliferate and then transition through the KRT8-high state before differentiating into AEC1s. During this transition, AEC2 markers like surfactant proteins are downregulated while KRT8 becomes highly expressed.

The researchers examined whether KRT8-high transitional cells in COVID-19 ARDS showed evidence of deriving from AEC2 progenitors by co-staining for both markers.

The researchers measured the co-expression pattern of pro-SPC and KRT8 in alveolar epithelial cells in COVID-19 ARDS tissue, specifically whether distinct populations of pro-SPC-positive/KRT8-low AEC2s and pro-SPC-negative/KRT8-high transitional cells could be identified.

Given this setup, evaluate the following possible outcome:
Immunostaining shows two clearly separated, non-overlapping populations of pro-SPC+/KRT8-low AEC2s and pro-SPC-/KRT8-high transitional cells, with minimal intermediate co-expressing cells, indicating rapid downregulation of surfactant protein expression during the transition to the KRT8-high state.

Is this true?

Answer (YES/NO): YES